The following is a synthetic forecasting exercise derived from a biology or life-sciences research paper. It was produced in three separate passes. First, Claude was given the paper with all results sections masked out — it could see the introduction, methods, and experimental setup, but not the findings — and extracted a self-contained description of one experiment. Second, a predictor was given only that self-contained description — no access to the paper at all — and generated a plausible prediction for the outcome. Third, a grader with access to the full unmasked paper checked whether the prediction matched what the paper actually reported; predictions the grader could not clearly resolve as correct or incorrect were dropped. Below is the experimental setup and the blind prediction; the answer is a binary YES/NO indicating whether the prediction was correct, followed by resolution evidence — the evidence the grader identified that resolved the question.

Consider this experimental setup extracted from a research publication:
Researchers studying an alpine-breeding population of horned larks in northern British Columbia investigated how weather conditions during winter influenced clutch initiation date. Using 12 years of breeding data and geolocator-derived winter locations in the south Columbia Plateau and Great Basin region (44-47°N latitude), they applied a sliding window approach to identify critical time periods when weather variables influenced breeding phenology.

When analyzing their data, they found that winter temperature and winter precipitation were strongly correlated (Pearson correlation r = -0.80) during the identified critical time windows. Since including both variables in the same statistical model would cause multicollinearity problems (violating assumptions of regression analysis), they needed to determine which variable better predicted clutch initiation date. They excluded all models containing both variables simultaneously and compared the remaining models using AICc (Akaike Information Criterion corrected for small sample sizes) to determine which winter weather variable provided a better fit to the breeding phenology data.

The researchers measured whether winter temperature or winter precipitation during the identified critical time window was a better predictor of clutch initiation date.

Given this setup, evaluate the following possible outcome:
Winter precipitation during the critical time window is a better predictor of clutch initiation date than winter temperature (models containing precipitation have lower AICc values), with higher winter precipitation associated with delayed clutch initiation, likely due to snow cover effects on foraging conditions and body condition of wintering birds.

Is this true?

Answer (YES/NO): YES